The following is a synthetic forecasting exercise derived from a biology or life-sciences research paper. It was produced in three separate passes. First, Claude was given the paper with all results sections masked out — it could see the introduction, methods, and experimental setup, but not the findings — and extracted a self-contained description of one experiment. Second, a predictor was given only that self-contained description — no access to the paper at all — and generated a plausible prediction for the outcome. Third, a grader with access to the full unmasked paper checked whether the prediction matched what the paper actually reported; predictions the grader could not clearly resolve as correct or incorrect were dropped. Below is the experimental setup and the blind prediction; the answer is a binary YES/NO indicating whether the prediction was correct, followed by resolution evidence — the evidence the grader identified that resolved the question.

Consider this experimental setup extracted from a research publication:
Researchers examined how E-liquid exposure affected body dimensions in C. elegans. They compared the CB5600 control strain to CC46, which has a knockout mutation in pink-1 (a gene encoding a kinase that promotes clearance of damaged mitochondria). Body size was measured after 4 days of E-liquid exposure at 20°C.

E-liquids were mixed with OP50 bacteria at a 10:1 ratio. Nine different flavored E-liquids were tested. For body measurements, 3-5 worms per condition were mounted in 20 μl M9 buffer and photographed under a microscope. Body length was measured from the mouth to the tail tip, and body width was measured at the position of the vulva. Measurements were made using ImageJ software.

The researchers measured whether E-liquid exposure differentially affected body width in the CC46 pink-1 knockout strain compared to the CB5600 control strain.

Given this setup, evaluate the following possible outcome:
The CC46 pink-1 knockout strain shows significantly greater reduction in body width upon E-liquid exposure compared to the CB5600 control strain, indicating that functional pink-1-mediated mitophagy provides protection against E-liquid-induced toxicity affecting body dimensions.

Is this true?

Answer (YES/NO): NO